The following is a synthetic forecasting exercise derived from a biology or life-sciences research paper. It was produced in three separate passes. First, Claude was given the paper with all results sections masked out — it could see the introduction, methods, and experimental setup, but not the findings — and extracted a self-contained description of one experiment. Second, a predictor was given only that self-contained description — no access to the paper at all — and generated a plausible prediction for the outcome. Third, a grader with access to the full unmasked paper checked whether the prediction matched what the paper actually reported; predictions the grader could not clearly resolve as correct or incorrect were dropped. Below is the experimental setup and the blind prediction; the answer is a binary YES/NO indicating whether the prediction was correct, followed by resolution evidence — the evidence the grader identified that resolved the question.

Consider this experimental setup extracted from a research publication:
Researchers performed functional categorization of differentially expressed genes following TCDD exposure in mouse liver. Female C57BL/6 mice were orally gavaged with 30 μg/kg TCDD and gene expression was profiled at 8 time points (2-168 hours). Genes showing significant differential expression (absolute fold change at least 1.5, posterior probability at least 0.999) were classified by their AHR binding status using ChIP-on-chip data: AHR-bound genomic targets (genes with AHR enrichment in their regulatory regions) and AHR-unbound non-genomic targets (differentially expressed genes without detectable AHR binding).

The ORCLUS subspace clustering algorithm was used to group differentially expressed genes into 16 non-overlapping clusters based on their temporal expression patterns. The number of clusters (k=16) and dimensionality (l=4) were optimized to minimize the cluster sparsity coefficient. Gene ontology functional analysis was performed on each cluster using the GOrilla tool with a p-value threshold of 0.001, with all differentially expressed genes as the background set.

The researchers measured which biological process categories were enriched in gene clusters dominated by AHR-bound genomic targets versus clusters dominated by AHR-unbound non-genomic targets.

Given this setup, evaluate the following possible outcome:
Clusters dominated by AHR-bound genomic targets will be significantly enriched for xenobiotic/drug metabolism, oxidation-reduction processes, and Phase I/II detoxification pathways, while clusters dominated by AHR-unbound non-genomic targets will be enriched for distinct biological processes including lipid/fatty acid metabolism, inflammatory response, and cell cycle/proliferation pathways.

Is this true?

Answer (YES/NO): NO